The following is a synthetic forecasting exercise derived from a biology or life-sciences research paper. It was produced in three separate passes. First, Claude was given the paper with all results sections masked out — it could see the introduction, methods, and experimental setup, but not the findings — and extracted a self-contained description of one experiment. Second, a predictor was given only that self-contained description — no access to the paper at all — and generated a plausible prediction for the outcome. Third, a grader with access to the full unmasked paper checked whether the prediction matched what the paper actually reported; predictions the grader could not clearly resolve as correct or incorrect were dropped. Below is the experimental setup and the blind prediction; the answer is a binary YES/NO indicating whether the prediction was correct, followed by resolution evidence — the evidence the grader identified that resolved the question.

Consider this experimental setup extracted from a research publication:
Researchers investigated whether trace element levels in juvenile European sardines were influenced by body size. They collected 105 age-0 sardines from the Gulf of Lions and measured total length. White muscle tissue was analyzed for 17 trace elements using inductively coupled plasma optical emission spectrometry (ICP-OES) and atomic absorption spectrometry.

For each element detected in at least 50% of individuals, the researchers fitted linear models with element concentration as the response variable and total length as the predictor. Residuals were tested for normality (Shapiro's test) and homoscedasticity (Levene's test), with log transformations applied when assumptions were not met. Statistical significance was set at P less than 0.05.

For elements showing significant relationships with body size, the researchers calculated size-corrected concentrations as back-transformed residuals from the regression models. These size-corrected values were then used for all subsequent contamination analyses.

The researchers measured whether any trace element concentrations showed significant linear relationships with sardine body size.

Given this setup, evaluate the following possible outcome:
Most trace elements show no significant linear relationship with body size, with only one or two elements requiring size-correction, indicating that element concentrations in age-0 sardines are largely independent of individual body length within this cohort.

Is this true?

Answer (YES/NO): NO